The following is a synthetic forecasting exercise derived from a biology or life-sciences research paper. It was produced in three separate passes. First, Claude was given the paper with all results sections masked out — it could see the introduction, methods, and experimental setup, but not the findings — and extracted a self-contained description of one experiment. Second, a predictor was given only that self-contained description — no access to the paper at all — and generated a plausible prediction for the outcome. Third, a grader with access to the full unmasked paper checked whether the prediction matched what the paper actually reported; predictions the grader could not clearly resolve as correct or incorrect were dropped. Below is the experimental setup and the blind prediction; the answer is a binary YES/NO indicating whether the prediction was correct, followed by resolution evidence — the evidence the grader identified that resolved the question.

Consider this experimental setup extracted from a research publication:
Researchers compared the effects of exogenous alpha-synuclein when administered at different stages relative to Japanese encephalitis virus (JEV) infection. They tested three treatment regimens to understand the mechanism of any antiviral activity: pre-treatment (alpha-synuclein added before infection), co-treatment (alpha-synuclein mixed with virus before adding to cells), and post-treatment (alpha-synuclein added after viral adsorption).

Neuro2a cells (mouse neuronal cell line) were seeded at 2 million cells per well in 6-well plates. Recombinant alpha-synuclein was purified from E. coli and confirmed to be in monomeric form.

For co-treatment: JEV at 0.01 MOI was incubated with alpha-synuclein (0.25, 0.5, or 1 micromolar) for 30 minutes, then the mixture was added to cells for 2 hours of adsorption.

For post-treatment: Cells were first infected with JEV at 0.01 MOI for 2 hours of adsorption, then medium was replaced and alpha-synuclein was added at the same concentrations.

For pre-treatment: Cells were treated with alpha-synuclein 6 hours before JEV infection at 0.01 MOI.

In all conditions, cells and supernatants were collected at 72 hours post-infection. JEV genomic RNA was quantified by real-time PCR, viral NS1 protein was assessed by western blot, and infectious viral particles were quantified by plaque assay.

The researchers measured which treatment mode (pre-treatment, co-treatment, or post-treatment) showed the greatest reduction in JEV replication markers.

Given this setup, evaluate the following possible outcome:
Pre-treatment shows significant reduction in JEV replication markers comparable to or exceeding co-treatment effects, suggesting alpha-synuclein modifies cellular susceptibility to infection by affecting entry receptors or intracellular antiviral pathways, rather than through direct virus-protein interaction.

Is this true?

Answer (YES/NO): YES